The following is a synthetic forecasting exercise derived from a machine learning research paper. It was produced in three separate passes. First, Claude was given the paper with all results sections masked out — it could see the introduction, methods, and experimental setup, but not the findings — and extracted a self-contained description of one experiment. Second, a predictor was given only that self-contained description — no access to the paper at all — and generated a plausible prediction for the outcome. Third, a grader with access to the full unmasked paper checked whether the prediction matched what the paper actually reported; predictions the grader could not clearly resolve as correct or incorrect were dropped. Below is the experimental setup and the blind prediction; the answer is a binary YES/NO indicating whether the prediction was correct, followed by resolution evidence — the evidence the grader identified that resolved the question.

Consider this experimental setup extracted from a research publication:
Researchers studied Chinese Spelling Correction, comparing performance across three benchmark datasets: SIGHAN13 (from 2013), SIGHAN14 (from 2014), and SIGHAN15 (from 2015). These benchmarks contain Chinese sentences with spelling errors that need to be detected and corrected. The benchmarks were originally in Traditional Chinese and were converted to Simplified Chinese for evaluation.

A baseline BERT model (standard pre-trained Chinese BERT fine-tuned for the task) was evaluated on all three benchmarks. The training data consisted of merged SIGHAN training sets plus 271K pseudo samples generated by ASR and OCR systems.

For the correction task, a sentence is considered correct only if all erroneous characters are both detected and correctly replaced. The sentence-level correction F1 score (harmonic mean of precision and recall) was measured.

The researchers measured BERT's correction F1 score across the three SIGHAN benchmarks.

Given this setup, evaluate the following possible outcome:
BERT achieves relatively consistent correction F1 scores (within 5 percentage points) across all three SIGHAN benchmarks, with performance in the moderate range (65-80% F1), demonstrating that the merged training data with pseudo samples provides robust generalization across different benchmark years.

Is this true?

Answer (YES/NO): NO